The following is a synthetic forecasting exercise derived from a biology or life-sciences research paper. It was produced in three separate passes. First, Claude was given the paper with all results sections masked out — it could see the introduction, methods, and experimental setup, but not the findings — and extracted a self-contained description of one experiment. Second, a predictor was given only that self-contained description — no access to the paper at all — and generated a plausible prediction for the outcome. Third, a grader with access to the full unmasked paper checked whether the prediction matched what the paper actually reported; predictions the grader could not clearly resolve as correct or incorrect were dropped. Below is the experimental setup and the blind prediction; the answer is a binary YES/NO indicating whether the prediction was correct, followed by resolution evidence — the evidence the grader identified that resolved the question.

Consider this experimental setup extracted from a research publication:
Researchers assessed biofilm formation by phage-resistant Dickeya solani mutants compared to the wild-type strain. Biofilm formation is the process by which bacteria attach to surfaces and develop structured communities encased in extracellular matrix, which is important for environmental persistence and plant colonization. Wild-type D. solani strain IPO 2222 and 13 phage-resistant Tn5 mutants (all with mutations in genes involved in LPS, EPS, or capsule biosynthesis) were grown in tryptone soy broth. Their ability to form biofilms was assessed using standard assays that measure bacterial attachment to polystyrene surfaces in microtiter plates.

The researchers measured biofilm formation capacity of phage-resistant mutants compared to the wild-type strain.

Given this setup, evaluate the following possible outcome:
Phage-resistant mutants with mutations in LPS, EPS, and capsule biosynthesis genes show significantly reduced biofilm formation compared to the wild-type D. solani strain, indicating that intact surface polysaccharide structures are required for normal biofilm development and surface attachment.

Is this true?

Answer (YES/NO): NO